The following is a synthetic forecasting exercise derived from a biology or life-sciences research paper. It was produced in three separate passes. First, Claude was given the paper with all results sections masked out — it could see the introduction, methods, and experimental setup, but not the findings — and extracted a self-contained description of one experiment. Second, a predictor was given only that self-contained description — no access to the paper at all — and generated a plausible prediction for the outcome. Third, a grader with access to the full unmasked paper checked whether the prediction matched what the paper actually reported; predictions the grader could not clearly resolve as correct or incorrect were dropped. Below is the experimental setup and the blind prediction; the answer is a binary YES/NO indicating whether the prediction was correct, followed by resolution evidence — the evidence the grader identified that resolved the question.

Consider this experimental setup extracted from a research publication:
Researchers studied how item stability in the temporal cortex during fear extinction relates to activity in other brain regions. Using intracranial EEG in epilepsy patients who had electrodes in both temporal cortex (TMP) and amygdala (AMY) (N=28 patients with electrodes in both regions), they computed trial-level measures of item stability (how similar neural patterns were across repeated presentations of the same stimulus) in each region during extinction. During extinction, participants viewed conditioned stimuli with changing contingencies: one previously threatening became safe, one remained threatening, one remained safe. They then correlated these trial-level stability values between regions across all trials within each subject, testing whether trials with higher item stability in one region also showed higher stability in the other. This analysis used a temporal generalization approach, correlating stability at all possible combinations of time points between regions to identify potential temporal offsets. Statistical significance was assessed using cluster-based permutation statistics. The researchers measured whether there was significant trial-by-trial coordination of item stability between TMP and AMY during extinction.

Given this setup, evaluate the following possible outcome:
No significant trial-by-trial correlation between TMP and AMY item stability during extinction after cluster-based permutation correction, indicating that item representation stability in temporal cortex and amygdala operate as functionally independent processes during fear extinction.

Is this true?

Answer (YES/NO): NO